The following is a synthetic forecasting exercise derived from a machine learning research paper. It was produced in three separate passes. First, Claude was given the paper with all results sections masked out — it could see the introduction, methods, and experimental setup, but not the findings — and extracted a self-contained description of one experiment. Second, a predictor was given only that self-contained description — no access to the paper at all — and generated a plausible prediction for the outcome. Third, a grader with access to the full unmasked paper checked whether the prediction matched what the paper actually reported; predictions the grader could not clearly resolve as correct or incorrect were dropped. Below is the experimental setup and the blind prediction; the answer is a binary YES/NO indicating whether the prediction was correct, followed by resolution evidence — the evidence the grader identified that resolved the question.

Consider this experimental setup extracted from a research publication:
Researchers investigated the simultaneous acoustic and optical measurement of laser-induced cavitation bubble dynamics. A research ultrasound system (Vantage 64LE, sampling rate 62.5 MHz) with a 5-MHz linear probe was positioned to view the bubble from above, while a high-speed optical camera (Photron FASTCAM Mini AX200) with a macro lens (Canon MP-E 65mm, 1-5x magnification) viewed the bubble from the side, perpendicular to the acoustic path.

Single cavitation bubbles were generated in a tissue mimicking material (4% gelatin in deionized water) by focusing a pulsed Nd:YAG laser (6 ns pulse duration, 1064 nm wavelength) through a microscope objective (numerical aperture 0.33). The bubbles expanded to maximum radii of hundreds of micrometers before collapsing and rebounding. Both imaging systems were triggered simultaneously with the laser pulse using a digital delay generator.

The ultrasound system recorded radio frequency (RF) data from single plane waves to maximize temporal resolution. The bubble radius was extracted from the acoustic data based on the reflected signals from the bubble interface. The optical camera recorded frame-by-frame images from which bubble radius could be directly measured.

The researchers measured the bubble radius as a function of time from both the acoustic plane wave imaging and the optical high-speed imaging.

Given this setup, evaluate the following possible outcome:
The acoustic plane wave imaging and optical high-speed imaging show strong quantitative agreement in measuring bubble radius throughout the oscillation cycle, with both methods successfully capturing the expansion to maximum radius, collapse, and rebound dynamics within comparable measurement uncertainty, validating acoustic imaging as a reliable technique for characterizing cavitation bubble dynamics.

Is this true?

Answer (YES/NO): YES